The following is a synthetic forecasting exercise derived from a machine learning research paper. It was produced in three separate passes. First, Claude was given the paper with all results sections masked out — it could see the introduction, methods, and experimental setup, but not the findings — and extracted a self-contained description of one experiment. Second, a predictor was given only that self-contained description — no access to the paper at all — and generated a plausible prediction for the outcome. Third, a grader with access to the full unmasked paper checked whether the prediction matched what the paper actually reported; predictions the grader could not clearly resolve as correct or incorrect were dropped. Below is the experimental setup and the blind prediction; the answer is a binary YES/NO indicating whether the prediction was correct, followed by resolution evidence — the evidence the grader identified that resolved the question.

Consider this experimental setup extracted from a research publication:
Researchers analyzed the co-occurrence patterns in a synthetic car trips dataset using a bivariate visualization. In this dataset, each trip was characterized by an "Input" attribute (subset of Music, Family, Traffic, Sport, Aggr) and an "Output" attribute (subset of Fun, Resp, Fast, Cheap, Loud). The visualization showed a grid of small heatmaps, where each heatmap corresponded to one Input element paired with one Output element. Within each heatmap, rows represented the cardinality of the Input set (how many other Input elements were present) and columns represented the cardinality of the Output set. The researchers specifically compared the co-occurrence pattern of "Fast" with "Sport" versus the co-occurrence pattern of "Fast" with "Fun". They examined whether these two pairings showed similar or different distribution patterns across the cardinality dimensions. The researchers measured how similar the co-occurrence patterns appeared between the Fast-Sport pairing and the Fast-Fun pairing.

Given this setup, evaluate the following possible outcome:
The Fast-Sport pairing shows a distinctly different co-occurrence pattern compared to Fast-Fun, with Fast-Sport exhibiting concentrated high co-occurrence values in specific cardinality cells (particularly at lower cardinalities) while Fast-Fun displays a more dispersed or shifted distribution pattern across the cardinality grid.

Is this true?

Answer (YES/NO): NO